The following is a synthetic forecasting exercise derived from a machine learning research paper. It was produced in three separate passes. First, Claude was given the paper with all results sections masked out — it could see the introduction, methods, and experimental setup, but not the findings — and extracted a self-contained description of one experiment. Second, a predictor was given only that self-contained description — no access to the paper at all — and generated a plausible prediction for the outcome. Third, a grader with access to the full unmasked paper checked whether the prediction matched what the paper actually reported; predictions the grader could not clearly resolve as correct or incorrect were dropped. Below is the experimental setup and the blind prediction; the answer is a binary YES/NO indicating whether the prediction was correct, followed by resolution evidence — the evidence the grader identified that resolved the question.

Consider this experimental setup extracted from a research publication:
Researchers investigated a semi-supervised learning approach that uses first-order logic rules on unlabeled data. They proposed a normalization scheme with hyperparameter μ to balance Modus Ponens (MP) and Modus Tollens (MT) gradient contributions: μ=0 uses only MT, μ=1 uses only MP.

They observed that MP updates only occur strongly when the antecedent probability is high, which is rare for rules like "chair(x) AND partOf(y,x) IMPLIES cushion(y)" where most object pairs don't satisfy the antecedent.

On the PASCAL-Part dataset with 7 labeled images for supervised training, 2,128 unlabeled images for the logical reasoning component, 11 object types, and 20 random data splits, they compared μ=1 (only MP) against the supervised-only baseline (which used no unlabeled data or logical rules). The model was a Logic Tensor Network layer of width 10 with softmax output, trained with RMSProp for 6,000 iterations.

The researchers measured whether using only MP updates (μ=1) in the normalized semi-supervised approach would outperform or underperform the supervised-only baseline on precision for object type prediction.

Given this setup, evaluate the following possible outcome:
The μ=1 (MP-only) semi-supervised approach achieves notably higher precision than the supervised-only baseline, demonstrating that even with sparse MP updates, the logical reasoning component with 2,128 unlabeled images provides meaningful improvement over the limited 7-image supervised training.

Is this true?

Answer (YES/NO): NO